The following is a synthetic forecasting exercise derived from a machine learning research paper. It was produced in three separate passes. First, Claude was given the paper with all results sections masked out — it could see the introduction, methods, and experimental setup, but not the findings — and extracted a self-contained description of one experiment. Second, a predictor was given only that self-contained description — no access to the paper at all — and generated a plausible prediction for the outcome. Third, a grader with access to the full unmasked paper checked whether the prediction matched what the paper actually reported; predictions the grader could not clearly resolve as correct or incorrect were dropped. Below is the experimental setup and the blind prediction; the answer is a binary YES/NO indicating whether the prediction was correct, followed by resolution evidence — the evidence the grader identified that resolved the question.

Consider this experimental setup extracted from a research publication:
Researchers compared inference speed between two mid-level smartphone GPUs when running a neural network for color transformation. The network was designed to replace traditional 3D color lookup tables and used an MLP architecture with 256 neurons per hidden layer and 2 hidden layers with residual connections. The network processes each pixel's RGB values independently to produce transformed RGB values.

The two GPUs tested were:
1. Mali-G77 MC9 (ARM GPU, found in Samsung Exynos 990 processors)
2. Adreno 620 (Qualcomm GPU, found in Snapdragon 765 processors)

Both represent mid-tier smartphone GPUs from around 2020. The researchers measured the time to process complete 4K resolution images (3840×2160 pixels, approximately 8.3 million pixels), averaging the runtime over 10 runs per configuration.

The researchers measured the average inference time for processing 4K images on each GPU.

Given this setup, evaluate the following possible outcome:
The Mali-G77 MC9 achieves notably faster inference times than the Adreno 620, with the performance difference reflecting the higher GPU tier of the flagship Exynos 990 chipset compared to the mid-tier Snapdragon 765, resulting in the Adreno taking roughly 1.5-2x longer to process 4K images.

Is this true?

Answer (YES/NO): NO